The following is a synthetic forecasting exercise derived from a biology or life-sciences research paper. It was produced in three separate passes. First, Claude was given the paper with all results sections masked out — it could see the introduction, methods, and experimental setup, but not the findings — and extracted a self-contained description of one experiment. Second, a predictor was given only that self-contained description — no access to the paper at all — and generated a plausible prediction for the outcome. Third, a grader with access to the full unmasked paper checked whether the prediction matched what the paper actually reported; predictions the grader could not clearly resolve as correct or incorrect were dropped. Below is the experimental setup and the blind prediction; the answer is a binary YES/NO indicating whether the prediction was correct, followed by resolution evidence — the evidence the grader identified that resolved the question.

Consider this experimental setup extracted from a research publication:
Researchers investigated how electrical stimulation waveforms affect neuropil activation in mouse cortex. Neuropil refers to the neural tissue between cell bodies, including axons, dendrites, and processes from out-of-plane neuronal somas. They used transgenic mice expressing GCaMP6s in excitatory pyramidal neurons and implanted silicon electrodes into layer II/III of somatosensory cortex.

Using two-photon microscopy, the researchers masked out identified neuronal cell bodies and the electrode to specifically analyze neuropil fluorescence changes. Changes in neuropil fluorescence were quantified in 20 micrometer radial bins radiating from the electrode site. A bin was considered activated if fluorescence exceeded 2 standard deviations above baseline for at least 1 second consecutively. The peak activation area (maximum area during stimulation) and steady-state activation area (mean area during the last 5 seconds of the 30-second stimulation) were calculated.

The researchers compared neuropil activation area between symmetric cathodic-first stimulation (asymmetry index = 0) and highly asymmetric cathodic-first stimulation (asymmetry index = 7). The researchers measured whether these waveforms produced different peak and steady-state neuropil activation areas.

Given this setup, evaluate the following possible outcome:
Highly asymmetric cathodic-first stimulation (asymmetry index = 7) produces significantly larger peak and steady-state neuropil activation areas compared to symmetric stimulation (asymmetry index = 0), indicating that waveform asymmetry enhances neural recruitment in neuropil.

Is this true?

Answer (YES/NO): NO